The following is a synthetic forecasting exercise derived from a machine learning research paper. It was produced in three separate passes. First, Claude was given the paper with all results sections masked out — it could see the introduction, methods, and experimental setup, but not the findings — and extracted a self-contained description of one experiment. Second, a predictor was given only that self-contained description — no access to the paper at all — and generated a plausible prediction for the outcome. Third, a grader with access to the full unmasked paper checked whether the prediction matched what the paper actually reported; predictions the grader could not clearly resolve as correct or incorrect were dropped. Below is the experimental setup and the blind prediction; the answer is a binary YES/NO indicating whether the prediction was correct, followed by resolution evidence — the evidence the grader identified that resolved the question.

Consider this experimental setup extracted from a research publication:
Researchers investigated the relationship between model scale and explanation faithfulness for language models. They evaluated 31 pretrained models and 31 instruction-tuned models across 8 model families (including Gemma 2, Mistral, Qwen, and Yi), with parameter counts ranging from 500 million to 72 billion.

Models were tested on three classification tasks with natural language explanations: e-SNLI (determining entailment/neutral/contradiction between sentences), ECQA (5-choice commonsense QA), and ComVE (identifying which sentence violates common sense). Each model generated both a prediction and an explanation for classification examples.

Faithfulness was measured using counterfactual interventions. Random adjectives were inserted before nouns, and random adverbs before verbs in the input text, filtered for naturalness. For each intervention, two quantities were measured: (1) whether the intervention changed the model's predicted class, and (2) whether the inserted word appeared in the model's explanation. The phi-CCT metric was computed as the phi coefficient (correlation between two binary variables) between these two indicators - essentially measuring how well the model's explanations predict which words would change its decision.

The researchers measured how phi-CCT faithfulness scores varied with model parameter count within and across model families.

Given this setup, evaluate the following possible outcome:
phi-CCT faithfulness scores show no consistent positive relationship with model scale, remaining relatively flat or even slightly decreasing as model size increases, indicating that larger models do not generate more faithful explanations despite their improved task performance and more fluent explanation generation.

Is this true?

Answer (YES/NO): NO